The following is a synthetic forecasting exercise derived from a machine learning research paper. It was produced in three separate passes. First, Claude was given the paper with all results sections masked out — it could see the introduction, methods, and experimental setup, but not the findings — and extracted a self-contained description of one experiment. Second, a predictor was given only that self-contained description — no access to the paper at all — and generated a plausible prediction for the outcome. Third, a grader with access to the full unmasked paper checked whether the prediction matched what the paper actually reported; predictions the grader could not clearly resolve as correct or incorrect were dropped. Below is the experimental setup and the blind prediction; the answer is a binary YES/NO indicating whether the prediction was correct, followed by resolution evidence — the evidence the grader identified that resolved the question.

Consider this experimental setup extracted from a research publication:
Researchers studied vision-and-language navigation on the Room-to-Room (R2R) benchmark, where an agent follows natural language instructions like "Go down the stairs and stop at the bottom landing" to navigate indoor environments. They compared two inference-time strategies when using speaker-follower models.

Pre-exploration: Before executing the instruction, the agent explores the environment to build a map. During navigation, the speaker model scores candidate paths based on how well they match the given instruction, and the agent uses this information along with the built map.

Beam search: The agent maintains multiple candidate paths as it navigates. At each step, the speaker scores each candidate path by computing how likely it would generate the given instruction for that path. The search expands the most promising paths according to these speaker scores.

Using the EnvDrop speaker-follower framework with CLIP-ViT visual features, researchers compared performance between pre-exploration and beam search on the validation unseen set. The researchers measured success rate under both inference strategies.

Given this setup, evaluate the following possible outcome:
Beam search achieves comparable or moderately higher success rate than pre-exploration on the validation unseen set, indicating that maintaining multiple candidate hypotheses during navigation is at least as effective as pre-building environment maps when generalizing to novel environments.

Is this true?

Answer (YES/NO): YES